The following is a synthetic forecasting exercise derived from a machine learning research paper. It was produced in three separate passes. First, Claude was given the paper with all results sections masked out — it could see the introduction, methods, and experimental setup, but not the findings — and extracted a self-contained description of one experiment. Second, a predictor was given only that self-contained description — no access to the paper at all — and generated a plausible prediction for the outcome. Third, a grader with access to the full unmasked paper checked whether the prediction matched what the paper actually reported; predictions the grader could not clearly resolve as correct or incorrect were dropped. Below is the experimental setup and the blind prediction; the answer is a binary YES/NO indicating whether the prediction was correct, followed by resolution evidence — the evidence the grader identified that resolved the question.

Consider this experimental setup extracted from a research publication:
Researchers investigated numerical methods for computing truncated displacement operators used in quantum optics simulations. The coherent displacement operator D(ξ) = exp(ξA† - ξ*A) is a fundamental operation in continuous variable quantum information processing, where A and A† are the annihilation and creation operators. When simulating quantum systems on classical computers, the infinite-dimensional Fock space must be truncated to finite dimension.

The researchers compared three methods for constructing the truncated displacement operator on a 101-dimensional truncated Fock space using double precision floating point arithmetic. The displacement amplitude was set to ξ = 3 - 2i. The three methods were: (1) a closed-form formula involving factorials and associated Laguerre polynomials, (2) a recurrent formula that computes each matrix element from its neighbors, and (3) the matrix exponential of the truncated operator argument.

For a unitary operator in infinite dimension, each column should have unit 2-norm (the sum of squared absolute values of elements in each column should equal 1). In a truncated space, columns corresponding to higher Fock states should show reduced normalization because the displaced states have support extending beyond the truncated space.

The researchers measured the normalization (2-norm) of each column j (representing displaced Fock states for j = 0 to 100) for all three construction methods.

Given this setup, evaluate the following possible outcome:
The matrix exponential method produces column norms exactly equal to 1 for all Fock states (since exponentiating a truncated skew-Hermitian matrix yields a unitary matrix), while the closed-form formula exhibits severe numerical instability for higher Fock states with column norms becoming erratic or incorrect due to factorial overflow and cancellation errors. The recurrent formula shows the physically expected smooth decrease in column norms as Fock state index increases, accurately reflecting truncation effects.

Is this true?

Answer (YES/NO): NO